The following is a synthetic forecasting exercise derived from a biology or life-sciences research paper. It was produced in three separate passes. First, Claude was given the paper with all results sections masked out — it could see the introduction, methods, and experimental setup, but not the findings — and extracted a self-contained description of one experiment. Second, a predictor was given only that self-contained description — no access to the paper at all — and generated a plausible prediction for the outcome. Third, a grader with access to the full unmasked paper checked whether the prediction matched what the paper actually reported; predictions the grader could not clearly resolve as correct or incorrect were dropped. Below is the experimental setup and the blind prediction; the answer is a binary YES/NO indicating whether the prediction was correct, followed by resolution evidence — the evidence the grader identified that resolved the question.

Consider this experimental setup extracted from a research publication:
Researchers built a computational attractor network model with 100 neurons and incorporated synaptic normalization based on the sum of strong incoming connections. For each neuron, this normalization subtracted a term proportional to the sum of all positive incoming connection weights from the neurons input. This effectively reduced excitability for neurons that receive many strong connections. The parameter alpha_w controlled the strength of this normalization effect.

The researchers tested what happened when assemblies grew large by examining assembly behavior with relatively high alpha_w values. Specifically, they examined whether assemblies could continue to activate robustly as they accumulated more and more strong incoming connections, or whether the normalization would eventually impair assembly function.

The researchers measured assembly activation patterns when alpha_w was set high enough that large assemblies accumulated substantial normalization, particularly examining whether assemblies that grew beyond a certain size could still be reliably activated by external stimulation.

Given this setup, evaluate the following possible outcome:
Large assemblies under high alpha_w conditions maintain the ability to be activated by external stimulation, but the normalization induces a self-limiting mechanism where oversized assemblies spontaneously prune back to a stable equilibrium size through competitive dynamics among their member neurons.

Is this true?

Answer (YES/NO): NO